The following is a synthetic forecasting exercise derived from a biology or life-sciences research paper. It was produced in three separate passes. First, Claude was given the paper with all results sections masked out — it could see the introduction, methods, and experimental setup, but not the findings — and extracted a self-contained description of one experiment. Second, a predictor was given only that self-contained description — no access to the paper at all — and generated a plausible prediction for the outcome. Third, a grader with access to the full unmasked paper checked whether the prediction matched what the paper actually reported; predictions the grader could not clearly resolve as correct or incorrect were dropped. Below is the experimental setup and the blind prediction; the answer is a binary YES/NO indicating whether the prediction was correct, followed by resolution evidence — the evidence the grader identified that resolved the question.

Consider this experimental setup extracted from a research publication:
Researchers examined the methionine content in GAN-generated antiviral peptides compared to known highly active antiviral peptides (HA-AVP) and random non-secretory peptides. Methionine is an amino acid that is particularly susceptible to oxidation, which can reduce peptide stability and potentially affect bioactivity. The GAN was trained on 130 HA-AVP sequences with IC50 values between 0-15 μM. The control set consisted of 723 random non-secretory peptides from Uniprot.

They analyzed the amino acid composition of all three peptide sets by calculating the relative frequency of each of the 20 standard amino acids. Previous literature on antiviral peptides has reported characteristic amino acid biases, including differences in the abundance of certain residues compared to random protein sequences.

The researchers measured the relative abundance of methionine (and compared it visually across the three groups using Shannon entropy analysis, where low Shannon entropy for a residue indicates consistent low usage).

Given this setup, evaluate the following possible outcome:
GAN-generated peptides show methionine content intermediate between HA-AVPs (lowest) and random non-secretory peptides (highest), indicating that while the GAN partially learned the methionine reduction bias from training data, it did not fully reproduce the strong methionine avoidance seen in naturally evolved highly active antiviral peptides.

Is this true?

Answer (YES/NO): NO